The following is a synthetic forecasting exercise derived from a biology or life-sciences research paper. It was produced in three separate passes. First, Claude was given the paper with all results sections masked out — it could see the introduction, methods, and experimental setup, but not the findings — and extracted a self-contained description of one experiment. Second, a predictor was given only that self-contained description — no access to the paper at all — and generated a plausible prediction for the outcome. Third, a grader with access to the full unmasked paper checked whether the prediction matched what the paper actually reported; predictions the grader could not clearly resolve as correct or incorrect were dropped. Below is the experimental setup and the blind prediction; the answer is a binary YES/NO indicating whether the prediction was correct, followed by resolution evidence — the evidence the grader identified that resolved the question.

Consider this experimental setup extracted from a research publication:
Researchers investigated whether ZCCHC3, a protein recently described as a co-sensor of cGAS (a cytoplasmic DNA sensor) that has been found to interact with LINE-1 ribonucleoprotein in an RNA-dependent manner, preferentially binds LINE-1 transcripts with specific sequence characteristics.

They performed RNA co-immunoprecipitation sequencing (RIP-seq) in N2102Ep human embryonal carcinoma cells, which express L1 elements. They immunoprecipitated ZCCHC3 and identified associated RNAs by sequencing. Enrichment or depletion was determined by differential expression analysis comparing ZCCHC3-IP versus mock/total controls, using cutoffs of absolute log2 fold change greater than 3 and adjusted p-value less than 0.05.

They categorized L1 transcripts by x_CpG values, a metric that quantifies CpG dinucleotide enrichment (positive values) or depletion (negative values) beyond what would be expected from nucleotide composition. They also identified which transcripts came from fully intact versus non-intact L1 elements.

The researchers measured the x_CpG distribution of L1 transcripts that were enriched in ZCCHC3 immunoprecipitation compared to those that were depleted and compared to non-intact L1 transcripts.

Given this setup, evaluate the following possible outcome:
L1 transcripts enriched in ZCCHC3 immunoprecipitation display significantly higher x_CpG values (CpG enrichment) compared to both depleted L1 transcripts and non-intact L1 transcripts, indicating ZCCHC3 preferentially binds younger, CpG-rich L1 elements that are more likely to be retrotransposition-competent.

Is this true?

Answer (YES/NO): YES